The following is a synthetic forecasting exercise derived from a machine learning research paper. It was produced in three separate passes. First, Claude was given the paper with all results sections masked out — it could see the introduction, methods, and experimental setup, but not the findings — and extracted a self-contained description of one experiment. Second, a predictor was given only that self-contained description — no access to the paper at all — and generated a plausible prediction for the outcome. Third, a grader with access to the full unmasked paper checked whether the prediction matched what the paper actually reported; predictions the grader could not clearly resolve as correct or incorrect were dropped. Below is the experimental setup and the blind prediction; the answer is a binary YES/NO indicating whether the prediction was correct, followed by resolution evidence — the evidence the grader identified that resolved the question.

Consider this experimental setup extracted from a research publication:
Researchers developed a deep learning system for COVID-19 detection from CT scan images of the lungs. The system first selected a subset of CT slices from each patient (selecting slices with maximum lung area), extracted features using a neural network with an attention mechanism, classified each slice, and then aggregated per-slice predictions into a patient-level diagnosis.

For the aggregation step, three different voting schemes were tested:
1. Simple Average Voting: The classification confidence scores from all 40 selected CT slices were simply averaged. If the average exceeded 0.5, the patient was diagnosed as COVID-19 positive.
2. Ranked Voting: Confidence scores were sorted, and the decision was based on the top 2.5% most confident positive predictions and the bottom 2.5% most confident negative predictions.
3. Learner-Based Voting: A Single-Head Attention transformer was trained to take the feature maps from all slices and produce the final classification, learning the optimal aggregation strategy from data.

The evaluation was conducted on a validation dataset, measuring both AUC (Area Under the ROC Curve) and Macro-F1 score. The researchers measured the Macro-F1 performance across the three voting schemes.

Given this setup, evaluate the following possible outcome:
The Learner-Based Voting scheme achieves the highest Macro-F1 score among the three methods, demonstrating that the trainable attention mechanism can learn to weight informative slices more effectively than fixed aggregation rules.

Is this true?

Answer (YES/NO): NO